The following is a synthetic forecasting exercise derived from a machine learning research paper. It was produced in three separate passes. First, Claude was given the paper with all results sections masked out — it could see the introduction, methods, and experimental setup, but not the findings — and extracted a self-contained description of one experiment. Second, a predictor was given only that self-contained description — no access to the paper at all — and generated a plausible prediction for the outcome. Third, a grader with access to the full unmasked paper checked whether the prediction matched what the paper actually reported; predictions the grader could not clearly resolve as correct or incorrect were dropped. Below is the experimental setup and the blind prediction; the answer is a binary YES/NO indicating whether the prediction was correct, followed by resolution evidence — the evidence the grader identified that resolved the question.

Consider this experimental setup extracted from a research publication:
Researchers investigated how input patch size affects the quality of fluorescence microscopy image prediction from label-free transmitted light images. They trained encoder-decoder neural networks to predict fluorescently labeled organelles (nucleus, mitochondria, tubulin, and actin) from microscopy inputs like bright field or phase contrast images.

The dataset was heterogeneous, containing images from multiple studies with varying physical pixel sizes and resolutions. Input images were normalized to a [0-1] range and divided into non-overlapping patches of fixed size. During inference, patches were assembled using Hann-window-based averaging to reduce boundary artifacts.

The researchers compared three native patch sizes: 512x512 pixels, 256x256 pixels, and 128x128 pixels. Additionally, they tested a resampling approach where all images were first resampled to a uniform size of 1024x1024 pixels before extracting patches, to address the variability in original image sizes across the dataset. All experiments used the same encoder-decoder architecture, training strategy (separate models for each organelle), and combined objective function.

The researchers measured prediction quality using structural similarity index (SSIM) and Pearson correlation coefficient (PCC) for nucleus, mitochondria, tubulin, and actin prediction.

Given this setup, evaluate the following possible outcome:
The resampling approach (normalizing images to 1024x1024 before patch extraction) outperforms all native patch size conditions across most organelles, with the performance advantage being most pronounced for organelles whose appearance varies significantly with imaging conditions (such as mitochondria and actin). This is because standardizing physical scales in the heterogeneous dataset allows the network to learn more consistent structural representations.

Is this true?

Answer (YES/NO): NO